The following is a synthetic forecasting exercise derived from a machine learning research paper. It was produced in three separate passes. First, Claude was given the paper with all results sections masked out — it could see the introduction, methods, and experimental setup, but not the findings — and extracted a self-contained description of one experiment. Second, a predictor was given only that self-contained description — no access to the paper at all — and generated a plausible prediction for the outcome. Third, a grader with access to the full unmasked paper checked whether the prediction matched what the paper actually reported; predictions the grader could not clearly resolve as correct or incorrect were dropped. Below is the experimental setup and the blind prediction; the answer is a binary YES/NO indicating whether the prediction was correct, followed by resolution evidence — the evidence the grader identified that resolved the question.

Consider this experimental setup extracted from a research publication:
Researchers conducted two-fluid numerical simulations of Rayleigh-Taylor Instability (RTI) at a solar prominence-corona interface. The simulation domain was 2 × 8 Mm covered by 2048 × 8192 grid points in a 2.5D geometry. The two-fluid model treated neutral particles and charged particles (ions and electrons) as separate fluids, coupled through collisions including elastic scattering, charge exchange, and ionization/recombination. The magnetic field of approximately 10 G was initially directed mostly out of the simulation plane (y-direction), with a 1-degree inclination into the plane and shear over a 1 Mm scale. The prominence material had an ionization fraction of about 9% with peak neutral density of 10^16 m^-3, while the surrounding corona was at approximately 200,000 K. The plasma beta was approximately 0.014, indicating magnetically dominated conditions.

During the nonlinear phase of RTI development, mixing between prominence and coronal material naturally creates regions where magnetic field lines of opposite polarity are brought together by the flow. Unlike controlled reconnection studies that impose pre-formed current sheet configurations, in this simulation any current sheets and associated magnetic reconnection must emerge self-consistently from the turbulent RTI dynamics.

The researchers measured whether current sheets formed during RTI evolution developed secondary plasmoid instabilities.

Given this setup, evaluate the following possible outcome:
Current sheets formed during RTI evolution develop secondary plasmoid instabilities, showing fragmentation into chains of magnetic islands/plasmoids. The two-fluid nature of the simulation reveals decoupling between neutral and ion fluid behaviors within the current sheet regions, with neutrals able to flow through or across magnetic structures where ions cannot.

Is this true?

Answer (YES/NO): YES